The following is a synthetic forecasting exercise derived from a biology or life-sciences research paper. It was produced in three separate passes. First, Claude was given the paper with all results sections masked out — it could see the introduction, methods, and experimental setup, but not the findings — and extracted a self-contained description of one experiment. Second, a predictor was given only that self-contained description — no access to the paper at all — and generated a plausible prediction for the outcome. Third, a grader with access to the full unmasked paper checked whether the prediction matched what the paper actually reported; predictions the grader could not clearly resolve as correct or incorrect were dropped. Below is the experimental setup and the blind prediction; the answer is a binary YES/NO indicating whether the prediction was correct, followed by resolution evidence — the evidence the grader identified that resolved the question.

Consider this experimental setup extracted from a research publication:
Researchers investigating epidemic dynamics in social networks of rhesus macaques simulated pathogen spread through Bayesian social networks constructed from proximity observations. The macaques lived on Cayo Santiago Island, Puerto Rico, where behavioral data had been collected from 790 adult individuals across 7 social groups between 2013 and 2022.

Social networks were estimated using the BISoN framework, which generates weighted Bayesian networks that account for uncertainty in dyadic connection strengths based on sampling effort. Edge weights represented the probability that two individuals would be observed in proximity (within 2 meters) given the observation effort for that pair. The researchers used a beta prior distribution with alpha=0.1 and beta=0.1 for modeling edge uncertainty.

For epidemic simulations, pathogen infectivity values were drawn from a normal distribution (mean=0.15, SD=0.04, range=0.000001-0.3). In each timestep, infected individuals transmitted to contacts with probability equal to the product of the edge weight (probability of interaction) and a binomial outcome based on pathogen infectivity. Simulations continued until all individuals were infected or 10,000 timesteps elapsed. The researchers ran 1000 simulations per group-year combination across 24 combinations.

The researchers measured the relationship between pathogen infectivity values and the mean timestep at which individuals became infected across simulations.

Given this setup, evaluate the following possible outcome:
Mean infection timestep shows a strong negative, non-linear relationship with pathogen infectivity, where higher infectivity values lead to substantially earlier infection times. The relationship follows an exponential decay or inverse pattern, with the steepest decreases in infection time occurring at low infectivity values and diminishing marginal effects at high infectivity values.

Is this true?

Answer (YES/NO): YES